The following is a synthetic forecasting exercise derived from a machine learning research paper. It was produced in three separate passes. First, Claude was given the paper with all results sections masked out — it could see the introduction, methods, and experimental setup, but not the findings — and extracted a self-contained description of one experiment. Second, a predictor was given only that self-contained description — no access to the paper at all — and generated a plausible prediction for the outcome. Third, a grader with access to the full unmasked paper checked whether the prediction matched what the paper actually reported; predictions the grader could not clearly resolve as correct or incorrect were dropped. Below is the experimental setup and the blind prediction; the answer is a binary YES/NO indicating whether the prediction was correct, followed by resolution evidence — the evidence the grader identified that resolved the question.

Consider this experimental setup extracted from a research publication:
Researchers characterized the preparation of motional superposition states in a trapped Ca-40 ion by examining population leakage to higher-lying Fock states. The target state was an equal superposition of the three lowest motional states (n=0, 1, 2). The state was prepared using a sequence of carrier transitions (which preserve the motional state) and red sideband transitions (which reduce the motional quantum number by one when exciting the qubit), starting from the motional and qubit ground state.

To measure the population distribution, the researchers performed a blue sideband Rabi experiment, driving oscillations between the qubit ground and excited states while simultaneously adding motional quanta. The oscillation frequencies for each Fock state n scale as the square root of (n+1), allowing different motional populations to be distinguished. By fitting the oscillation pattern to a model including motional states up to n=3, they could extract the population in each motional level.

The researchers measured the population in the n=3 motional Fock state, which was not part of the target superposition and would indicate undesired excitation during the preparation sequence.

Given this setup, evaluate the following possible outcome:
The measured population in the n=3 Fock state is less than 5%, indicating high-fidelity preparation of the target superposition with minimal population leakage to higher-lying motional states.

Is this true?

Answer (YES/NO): YES